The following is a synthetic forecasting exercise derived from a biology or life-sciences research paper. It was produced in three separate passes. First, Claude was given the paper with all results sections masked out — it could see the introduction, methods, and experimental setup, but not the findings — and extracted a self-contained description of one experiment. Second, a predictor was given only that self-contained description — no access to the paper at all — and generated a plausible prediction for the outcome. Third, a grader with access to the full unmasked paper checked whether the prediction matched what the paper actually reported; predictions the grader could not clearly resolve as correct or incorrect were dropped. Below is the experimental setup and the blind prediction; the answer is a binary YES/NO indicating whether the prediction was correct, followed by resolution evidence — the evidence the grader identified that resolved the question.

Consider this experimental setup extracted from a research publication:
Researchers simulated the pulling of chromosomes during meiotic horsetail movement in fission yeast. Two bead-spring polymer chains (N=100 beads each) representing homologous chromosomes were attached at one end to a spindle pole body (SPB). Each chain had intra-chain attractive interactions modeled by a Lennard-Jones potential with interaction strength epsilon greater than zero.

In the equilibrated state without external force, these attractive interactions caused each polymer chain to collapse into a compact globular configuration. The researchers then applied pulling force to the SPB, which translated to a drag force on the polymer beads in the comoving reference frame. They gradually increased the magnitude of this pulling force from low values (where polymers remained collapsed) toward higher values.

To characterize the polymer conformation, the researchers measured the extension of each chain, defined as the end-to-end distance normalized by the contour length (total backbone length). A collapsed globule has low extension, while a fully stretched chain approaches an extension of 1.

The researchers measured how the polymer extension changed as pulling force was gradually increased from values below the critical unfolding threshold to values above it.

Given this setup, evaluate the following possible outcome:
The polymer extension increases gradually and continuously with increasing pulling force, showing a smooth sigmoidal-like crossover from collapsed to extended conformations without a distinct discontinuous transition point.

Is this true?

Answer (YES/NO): NO